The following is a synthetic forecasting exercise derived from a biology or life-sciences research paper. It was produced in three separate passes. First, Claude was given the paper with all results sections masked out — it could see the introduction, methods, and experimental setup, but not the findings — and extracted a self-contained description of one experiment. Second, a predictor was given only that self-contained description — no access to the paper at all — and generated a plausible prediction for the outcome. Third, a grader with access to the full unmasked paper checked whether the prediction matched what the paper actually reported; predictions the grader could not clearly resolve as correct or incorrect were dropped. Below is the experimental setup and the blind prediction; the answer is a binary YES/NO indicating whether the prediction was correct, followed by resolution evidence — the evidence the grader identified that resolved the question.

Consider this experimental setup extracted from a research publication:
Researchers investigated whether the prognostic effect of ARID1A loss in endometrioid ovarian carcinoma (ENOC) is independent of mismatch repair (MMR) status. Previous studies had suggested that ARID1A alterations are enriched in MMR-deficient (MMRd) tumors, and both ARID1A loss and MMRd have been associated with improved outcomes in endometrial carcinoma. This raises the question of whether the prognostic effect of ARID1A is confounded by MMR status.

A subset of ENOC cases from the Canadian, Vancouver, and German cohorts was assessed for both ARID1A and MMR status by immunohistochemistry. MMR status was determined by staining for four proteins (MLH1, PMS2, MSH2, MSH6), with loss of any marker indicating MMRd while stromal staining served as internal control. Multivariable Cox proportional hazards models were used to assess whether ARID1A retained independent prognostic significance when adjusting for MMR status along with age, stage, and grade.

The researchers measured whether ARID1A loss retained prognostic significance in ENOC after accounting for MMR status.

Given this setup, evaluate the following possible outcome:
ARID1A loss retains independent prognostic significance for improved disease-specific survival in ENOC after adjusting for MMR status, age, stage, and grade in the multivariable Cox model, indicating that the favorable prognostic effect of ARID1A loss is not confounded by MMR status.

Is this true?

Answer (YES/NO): NO